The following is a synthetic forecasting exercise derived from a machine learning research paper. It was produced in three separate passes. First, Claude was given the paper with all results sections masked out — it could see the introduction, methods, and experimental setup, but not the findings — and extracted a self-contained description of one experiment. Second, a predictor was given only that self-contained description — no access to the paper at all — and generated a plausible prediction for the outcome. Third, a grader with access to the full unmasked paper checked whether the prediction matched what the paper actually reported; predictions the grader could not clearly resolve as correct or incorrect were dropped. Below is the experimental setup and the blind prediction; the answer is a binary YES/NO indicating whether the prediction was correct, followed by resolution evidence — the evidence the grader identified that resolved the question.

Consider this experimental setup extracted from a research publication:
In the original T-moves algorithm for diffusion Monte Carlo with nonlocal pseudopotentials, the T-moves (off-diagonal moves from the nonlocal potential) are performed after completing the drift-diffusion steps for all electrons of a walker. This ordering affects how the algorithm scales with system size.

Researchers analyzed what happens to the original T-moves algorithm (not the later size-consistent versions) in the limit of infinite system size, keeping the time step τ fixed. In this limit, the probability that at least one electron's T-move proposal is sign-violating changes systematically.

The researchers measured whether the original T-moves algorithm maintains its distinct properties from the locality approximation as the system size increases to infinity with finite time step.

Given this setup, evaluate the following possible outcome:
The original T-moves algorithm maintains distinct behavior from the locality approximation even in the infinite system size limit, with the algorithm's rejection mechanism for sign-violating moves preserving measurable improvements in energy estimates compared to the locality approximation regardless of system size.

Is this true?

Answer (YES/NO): NO